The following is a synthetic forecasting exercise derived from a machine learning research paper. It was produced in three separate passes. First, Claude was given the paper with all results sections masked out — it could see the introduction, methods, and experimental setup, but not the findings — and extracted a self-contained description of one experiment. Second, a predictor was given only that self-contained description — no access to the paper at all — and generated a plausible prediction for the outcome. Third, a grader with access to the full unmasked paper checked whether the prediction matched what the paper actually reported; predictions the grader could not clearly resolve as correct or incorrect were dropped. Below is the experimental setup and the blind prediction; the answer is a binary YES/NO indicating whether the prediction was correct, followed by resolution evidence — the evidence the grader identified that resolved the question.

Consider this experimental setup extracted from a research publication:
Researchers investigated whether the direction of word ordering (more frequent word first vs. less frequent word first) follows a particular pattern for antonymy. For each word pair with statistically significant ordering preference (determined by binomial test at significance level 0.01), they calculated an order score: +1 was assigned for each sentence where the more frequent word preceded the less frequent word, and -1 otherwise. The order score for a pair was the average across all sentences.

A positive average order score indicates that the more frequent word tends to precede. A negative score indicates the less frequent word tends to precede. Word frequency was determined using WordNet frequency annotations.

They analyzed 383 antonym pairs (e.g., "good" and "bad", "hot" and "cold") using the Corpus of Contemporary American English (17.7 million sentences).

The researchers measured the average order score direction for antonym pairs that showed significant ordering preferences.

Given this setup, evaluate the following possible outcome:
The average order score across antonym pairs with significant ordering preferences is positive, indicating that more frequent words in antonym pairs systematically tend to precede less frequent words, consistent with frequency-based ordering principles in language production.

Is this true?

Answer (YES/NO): YES